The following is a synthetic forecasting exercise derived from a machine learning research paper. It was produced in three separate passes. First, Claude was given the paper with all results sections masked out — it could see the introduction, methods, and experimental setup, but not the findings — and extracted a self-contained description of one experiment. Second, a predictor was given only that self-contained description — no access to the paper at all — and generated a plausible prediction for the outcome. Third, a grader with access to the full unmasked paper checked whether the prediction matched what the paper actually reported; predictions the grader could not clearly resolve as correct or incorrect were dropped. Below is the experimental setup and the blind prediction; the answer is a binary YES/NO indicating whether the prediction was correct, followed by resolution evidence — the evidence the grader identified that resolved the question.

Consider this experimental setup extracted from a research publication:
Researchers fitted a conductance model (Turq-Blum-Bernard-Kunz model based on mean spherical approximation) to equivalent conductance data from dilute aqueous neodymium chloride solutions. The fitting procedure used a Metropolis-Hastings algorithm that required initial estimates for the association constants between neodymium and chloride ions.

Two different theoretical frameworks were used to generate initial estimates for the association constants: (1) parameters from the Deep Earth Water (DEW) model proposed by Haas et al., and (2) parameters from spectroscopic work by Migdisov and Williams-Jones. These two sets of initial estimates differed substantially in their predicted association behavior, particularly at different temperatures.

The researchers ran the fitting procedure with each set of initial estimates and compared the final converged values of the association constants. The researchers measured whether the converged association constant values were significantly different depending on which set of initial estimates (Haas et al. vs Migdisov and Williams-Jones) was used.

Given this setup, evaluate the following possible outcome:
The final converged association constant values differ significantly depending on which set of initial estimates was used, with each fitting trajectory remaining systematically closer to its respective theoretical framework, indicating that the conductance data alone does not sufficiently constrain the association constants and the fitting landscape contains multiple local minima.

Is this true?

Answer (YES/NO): NO